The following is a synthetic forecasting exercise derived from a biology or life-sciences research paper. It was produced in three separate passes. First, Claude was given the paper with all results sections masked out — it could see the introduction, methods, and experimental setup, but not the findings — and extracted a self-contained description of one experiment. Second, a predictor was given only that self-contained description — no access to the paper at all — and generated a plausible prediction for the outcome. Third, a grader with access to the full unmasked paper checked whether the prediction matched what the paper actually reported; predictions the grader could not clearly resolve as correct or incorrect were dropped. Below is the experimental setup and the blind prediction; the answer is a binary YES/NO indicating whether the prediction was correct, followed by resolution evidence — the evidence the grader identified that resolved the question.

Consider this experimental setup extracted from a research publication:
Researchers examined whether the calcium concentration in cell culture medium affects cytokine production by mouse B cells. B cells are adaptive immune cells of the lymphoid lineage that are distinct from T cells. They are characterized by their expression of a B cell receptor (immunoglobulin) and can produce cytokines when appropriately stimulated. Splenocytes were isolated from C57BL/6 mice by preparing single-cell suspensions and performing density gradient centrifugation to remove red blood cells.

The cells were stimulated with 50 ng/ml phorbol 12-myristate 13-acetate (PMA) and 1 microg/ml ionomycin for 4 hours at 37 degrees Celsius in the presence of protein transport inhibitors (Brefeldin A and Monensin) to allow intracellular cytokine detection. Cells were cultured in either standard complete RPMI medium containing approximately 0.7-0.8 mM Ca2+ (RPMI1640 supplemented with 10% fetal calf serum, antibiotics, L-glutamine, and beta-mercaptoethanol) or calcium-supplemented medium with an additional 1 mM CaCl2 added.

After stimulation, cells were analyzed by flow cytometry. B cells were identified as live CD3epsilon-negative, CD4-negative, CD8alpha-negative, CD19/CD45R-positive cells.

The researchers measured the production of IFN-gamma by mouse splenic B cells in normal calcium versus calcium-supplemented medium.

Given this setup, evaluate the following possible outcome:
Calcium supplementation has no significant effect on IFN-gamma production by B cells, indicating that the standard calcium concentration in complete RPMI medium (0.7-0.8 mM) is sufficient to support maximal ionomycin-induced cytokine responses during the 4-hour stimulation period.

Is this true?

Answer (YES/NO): YES